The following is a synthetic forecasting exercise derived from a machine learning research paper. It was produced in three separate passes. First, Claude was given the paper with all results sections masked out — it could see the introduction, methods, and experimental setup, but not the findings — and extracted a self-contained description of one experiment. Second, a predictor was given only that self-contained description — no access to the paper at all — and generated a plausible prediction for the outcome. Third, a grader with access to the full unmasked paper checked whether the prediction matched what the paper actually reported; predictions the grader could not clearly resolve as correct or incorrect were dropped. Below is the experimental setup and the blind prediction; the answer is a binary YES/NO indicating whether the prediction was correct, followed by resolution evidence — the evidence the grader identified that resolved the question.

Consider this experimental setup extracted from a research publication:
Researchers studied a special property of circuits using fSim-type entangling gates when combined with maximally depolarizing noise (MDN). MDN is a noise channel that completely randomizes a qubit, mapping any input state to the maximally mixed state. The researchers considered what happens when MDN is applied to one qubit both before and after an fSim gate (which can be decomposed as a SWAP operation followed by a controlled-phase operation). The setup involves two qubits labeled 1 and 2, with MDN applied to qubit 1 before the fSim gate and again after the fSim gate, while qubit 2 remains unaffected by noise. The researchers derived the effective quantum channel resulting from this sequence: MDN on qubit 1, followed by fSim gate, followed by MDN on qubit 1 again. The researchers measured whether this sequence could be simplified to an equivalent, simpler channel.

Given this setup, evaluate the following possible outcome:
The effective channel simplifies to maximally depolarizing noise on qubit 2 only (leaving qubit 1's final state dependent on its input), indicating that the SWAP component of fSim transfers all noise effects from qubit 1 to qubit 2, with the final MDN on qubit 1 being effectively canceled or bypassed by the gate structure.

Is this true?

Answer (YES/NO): NO